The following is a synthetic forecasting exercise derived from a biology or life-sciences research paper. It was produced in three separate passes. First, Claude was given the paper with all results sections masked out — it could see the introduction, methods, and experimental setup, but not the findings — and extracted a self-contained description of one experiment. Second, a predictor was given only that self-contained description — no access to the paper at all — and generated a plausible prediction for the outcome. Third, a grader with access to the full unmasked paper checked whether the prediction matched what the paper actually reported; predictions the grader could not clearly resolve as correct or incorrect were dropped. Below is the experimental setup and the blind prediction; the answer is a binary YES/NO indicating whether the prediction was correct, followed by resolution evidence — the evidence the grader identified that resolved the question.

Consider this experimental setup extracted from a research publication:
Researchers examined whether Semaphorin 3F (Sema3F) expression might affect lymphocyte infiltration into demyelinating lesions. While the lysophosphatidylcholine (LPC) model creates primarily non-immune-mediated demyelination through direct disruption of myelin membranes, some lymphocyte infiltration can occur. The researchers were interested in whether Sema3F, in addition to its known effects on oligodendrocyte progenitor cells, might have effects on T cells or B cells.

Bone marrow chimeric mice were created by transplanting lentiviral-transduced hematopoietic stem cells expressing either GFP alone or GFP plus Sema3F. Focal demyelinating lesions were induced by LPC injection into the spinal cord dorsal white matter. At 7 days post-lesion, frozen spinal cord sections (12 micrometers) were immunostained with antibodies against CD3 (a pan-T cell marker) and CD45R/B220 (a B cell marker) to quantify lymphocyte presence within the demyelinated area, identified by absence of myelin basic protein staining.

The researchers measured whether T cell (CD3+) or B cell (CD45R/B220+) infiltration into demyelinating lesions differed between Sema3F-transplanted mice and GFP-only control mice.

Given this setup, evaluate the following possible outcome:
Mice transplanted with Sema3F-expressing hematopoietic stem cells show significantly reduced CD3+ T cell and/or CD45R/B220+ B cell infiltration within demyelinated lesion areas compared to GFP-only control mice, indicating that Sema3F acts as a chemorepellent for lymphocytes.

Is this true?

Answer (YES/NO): NO